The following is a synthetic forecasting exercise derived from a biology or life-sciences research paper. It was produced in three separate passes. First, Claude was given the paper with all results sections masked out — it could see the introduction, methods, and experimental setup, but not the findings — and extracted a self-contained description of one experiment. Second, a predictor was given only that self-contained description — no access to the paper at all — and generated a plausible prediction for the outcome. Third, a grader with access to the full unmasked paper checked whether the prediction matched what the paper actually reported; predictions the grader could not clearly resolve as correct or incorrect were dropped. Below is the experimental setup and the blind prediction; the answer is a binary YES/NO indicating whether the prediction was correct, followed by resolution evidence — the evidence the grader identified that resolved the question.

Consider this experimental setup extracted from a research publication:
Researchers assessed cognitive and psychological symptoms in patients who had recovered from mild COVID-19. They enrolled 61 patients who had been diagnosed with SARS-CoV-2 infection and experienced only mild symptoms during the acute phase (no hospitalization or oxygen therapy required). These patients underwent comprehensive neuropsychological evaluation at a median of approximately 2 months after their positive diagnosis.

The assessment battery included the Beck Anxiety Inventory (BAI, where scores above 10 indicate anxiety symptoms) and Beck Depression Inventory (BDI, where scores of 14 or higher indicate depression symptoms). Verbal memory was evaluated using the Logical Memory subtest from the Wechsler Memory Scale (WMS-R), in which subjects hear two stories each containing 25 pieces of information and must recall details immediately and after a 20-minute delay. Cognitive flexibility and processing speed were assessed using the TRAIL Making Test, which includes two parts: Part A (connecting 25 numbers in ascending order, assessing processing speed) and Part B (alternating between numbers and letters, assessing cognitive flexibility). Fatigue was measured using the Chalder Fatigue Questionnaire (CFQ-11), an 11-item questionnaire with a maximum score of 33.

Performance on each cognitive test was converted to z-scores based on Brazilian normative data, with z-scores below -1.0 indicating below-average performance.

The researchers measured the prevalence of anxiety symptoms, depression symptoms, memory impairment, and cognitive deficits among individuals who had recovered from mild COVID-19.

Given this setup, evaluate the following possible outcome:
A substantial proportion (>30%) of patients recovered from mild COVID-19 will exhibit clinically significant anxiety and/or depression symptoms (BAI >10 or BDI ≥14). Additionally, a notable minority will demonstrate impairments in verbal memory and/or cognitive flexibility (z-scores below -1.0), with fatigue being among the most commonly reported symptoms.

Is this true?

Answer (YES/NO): NO